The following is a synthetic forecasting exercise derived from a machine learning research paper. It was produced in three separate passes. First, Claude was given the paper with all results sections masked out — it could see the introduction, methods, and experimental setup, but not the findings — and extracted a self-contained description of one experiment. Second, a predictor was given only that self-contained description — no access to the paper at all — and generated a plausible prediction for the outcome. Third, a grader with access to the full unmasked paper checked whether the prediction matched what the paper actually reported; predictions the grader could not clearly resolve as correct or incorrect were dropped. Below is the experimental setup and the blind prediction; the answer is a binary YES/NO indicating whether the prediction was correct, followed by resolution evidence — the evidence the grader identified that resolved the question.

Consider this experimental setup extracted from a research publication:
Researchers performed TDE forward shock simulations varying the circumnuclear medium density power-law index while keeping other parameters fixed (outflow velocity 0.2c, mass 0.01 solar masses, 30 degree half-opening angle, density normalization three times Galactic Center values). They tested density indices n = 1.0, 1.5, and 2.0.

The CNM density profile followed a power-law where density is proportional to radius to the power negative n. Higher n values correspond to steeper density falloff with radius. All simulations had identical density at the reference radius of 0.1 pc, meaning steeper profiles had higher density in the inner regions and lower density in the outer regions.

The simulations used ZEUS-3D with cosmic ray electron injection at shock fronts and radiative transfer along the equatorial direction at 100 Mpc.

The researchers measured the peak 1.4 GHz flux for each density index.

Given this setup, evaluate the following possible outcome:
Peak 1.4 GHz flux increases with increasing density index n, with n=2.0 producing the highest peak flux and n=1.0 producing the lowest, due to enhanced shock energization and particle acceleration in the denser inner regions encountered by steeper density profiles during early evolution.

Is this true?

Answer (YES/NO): NO